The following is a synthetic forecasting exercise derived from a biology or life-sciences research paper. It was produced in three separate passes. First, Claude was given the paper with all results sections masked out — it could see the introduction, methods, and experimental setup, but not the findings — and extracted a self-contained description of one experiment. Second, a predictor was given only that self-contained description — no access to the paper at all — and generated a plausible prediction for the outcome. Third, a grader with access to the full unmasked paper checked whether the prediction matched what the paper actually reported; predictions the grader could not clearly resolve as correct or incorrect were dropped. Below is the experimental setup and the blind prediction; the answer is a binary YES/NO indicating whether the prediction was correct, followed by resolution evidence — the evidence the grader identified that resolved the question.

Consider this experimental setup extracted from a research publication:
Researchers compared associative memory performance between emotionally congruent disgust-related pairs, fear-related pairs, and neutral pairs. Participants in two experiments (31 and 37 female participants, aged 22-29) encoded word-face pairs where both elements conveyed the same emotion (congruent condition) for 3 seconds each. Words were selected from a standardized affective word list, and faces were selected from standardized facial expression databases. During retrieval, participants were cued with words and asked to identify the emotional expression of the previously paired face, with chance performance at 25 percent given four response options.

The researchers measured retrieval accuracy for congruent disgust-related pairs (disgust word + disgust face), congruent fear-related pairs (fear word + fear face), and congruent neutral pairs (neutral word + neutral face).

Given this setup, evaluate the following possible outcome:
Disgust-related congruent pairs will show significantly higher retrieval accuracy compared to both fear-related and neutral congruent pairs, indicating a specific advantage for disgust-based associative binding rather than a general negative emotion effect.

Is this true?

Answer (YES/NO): NO